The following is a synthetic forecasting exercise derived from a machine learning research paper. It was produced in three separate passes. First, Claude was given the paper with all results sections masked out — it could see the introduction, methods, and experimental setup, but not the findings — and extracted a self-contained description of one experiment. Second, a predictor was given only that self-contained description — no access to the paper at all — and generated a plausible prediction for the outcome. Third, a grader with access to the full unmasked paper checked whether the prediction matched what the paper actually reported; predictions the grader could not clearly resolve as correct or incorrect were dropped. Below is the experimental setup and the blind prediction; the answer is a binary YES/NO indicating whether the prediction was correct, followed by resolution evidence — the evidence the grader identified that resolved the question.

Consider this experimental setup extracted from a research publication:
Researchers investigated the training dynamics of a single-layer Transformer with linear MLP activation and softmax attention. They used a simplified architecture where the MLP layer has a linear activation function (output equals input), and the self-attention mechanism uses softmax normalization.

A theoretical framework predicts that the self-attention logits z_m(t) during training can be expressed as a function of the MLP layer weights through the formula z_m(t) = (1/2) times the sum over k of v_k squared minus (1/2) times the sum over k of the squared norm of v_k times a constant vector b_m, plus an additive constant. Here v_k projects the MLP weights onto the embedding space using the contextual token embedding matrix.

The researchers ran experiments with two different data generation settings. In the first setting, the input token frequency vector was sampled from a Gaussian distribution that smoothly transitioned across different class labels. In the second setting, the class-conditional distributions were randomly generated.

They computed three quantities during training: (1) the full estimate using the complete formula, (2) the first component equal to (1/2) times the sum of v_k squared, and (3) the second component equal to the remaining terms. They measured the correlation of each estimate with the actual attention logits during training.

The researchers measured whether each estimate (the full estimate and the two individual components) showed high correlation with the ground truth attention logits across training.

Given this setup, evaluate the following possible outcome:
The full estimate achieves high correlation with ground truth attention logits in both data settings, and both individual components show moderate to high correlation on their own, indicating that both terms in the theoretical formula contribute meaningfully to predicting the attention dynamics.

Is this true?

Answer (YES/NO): NO